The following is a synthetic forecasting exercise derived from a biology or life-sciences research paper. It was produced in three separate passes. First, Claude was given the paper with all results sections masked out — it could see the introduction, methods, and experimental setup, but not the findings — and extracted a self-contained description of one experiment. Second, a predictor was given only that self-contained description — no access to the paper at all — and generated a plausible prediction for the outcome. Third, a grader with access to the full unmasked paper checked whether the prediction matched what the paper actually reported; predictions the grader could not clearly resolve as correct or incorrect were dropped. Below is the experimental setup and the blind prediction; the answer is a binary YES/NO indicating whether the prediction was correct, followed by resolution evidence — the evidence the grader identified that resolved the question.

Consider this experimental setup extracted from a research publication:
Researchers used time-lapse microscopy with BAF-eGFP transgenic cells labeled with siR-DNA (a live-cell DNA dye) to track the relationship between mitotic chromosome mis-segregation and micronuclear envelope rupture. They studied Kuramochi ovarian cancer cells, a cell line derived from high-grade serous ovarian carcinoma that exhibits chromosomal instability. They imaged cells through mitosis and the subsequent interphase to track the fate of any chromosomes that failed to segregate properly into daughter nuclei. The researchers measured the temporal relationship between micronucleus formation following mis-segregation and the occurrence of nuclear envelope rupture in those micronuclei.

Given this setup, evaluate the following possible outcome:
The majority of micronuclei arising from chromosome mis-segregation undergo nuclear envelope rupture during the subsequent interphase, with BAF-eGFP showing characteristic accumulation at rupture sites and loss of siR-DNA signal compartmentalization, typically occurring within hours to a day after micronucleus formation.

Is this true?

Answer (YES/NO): YES